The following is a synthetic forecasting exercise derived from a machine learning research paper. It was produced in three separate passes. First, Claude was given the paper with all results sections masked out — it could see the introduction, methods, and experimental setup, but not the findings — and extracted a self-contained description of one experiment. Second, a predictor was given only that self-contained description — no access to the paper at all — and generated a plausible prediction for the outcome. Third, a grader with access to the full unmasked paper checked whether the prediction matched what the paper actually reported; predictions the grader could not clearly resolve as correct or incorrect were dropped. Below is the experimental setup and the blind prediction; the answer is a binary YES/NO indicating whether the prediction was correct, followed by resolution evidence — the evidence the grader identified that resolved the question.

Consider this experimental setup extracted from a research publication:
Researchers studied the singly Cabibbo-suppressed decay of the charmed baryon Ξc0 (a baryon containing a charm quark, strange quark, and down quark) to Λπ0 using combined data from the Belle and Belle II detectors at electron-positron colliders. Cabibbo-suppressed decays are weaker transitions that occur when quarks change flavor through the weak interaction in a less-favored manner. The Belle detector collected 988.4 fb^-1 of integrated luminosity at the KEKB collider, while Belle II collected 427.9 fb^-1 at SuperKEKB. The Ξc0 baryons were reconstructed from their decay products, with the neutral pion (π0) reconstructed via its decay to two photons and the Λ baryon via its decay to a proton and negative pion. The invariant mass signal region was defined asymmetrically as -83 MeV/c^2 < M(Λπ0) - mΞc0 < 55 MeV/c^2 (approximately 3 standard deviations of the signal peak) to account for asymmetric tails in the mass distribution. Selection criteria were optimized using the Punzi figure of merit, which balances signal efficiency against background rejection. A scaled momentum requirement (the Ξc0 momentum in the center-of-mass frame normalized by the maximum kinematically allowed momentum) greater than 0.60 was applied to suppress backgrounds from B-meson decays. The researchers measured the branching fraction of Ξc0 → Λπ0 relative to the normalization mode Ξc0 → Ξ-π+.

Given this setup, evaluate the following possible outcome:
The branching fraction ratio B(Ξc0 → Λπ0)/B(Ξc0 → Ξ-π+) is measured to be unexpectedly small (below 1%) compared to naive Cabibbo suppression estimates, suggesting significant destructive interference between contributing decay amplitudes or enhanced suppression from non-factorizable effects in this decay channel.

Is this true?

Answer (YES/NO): NO